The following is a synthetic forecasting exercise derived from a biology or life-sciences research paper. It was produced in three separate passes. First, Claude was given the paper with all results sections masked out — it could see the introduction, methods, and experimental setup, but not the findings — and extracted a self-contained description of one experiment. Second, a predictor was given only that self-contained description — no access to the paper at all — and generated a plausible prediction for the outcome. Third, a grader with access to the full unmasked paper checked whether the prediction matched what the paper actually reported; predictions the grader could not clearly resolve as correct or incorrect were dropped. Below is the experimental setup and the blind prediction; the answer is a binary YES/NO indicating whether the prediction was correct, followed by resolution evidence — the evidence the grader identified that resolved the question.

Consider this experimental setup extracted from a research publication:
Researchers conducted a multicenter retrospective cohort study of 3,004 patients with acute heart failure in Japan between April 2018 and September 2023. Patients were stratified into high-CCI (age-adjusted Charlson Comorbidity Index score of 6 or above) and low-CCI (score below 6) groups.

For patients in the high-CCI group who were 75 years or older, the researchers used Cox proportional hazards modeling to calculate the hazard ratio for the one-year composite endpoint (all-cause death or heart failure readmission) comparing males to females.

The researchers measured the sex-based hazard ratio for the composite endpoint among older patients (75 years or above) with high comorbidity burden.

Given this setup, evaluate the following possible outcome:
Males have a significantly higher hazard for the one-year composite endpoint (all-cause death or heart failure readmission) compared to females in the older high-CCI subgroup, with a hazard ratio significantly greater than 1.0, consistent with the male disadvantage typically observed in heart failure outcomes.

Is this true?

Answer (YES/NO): YES